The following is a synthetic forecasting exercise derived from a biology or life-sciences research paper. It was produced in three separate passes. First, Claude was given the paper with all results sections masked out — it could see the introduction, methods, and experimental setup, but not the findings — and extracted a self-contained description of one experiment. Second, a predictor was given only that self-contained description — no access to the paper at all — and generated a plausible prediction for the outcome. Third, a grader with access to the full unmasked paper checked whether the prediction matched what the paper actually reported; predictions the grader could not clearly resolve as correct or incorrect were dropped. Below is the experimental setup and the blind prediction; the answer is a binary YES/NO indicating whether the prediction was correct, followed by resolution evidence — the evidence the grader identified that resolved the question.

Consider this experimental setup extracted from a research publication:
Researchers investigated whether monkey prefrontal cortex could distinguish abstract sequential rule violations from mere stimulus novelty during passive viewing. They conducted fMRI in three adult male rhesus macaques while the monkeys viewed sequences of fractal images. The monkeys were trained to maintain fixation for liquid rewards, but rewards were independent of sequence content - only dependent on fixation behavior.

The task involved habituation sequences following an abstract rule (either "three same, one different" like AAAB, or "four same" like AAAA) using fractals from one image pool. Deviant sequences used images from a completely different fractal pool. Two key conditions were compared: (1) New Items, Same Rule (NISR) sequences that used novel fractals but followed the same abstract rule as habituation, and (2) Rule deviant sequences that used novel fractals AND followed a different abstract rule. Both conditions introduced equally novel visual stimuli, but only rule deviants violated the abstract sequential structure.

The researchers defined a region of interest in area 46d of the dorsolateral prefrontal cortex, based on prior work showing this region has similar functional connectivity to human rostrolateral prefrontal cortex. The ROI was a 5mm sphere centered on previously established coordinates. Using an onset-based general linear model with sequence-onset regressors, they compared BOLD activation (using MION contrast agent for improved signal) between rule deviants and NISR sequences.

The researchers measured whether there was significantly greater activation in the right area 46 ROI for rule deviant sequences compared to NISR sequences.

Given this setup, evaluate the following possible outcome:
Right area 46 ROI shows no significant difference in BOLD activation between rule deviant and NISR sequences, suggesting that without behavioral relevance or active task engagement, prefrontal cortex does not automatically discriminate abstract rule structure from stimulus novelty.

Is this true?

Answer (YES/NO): NO